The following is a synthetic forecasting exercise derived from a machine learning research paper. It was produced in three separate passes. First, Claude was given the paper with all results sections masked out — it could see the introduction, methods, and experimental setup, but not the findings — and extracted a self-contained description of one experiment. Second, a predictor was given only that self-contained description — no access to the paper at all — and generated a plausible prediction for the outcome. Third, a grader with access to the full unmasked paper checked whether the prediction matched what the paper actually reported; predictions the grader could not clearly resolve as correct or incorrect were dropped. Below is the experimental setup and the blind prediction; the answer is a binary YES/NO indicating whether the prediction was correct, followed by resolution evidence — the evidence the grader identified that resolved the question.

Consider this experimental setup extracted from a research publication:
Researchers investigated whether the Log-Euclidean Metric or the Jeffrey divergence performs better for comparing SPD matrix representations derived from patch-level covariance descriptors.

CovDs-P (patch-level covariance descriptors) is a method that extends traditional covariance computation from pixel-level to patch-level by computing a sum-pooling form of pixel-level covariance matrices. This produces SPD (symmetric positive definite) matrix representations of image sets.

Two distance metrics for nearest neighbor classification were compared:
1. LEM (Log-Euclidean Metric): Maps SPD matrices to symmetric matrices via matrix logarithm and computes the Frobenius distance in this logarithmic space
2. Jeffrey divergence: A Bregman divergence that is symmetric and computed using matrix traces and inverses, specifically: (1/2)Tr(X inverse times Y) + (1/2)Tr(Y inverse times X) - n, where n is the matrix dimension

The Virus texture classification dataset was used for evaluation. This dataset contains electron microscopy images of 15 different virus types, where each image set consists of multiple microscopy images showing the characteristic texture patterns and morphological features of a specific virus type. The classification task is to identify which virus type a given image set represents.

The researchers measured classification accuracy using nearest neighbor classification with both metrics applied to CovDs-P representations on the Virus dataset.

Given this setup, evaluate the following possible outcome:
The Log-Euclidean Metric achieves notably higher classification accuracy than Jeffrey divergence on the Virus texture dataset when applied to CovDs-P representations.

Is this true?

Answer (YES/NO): NO